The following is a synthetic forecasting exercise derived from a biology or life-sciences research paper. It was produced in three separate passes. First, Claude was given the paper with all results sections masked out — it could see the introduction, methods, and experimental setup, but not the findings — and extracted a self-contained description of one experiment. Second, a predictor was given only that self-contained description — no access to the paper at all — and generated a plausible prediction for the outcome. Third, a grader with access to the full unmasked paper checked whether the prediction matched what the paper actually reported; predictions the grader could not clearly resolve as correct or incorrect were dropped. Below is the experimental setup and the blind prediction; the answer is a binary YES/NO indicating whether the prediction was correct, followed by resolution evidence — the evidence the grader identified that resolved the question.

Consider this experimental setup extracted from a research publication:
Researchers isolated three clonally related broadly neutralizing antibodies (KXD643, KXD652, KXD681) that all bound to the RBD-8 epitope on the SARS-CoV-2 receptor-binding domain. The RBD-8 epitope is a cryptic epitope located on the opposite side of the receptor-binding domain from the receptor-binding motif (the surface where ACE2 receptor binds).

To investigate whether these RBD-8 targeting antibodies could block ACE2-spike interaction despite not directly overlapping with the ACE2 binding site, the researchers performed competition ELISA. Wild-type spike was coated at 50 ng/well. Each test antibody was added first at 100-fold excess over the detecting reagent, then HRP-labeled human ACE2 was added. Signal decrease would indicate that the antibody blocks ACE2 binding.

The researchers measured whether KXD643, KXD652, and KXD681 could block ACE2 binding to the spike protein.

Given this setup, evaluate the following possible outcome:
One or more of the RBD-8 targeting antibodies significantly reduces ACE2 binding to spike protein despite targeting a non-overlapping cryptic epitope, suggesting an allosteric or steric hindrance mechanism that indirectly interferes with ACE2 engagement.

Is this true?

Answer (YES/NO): NO